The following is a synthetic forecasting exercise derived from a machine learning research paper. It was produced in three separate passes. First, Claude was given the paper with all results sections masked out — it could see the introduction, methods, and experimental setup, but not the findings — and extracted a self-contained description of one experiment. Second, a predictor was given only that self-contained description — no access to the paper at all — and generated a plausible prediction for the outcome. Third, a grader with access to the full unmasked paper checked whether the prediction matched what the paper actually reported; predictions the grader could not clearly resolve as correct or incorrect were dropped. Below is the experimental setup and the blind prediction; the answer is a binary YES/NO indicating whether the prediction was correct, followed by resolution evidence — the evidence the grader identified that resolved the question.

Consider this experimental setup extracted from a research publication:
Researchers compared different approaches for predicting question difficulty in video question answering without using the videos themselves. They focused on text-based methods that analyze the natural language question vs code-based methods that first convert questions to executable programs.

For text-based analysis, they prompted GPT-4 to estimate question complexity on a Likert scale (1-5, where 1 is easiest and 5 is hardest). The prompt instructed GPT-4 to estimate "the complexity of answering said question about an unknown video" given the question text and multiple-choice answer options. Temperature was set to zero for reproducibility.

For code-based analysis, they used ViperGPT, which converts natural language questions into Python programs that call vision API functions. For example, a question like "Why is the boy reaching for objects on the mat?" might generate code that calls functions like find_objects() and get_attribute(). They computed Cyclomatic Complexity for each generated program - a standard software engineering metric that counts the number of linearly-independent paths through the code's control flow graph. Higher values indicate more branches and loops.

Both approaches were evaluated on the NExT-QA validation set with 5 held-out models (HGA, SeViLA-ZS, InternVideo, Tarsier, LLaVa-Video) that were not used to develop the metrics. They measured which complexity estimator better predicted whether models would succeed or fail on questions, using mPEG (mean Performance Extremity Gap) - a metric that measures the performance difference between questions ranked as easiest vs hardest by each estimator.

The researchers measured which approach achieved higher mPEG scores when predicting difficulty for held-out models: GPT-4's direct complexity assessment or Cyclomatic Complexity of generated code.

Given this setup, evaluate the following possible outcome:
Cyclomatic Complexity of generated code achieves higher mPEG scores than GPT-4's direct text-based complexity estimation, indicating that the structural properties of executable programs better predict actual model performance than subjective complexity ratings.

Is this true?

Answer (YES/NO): YES